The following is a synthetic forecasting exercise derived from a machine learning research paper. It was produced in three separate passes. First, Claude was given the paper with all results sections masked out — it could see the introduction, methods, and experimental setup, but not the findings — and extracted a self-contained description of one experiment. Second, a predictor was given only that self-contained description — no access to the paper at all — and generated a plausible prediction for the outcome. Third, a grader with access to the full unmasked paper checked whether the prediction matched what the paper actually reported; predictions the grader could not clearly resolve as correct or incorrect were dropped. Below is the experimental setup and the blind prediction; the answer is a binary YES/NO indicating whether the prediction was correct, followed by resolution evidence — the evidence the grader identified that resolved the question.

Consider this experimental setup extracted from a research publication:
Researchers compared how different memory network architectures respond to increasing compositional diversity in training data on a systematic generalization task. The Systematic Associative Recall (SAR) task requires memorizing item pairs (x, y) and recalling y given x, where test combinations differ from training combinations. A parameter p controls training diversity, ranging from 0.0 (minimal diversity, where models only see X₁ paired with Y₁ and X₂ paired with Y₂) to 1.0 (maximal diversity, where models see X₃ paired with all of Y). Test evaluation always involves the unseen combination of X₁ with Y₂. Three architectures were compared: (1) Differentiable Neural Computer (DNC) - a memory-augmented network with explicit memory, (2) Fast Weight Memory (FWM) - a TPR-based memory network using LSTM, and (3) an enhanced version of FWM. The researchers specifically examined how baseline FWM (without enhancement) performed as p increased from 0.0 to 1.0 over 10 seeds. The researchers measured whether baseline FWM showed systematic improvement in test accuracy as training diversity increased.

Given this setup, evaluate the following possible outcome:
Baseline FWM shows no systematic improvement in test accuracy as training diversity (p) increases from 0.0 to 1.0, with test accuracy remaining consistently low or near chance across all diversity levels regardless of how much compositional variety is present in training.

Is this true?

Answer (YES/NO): NO